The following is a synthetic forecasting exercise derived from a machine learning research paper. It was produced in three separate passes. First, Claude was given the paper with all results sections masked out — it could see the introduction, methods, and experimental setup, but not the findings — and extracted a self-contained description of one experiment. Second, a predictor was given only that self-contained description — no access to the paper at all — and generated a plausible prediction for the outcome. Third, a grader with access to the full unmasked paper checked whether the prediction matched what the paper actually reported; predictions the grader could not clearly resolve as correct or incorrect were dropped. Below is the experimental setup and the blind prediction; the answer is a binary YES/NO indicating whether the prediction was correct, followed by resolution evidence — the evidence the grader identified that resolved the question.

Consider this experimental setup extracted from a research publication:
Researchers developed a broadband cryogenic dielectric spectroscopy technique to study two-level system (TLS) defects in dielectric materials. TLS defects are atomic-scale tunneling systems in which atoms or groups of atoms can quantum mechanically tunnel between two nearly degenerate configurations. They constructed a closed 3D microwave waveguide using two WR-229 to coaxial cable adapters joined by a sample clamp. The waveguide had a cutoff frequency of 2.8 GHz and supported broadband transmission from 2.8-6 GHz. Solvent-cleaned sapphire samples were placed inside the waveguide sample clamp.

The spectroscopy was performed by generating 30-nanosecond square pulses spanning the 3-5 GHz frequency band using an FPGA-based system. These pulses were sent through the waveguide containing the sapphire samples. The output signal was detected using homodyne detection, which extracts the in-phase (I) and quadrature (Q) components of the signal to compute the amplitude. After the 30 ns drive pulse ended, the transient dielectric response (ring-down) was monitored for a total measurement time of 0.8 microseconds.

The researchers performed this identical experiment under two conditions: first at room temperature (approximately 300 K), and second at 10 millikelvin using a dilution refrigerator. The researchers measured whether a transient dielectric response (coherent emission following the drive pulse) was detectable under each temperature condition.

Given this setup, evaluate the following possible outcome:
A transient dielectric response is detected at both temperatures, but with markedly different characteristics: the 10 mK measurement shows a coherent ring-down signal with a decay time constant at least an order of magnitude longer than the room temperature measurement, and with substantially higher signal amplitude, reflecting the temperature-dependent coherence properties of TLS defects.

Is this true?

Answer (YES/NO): NO